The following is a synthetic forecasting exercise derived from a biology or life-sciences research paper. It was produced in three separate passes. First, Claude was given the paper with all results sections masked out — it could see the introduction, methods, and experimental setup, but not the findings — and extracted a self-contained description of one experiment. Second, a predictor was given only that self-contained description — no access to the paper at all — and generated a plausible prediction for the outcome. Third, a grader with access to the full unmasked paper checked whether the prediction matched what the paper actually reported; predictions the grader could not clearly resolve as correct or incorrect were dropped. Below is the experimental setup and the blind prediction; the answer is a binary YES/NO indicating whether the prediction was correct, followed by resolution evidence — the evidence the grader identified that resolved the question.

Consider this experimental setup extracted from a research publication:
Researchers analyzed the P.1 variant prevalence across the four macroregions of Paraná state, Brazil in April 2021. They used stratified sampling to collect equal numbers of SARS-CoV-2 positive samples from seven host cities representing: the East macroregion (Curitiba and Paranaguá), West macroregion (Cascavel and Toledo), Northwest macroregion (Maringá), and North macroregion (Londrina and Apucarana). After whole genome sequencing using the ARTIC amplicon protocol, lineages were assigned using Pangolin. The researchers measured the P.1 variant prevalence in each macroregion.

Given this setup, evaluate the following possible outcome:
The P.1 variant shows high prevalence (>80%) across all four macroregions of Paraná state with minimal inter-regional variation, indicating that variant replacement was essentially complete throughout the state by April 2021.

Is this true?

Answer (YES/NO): NO